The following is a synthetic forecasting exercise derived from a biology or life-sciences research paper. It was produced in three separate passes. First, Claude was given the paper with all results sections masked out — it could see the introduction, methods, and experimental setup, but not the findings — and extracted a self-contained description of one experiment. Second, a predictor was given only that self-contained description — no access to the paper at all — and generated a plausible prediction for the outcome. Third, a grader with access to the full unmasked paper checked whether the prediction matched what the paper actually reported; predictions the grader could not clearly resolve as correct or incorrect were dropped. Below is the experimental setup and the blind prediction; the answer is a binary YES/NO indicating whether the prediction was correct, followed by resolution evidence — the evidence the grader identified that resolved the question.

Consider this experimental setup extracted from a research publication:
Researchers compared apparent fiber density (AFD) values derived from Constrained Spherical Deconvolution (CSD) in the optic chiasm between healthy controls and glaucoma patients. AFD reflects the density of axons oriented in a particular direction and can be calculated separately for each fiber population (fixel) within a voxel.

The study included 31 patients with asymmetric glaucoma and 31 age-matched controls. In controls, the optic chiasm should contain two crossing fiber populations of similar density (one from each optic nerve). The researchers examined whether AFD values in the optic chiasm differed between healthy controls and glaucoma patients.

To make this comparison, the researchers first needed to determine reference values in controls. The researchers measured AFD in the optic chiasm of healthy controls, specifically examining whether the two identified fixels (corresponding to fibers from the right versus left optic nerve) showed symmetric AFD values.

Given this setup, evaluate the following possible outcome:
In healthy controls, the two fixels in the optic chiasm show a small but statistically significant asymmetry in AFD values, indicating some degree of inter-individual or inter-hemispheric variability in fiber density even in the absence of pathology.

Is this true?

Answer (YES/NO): NO